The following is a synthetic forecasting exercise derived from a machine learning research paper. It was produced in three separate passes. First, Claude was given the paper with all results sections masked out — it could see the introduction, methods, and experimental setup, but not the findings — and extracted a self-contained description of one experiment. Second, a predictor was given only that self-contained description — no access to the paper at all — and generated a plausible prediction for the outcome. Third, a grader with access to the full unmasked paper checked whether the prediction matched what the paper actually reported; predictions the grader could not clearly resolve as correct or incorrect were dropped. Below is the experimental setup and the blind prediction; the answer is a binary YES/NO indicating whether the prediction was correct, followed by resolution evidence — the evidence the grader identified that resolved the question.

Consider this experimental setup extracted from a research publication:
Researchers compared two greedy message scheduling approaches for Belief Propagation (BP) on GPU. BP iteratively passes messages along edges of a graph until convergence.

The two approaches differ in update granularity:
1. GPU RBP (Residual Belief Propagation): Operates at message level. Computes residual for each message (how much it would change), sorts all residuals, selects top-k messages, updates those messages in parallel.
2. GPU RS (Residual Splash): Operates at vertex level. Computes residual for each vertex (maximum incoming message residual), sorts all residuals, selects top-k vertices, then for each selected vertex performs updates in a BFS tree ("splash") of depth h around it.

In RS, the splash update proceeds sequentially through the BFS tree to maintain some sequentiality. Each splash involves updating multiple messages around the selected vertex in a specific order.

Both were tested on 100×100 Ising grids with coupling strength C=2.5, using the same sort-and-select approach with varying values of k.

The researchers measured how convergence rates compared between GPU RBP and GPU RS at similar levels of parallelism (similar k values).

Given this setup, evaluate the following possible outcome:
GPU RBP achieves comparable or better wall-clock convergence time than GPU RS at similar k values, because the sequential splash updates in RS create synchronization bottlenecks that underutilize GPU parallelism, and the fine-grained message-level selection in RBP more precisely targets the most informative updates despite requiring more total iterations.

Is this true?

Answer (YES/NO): NO